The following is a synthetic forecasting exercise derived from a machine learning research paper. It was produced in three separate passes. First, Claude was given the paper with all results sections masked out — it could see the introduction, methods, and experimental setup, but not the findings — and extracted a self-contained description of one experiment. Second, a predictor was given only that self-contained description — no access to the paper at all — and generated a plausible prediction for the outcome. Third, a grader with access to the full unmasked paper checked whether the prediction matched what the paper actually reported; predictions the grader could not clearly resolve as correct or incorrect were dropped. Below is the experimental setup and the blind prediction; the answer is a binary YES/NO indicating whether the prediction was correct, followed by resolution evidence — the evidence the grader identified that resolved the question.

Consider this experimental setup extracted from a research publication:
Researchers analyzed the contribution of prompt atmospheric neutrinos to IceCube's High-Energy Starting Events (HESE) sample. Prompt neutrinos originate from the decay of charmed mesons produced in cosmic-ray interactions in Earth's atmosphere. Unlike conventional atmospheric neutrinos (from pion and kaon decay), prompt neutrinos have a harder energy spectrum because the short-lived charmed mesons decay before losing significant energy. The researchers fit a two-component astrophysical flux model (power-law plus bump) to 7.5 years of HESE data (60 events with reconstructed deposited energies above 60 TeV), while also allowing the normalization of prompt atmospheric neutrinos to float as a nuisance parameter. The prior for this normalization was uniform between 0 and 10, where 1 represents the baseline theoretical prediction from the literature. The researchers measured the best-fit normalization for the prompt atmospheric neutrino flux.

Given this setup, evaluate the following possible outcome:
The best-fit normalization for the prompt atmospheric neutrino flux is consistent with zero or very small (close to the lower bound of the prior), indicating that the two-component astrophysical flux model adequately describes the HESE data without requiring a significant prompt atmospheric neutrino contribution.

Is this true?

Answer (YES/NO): YES